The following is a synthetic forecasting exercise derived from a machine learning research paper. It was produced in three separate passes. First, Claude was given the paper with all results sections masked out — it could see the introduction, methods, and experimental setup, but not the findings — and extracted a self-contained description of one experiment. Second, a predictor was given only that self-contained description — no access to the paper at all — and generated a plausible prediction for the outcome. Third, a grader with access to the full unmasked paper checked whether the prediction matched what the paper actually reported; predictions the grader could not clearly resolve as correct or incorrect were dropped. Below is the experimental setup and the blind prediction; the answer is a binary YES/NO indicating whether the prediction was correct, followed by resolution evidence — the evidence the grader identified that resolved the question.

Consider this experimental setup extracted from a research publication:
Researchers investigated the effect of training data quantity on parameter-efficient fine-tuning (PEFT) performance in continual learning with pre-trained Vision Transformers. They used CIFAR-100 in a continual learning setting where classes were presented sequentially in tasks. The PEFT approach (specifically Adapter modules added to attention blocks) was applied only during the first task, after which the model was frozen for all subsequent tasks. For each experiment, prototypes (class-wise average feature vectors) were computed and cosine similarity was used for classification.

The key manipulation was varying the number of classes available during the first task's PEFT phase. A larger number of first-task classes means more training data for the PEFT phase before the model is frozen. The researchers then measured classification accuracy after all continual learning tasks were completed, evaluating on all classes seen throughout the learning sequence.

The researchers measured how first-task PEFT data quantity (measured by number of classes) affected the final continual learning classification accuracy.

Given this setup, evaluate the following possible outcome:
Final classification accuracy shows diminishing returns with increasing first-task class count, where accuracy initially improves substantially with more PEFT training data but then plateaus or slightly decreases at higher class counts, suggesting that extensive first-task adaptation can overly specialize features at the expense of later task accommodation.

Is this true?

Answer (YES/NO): NO